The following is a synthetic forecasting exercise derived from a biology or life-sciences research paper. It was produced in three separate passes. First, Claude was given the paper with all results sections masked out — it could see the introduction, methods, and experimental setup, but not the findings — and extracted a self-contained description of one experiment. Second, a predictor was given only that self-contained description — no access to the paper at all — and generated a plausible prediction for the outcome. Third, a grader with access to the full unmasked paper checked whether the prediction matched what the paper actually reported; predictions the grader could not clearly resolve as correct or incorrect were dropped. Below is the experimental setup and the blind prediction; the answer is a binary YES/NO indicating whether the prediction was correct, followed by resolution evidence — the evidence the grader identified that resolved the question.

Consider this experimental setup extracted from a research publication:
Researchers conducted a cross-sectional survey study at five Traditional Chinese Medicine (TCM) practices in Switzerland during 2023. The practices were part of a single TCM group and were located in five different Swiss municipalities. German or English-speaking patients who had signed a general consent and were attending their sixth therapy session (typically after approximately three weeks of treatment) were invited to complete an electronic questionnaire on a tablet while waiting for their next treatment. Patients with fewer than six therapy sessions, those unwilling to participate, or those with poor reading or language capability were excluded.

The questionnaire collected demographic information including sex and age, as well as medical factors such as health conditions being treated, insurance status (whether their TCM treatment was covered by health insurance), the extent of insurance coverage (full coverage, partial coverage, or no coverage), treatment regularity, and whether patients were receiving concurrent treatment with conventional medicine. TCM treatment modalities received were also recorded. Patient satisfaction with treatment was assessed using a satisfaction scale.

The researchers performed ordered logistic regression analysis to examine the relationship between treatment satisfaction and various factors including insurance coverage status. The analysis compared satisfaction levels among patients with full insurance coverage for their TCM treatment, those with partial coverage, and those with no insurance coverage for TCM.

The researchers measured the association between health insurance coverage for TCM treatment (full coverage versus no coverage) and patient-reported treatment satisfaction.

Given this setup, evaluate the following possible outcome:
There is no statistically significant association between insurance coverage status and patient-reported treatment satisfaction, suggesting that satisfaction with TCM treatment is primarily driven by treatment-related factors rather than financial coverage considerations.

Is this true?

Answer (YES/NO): NO